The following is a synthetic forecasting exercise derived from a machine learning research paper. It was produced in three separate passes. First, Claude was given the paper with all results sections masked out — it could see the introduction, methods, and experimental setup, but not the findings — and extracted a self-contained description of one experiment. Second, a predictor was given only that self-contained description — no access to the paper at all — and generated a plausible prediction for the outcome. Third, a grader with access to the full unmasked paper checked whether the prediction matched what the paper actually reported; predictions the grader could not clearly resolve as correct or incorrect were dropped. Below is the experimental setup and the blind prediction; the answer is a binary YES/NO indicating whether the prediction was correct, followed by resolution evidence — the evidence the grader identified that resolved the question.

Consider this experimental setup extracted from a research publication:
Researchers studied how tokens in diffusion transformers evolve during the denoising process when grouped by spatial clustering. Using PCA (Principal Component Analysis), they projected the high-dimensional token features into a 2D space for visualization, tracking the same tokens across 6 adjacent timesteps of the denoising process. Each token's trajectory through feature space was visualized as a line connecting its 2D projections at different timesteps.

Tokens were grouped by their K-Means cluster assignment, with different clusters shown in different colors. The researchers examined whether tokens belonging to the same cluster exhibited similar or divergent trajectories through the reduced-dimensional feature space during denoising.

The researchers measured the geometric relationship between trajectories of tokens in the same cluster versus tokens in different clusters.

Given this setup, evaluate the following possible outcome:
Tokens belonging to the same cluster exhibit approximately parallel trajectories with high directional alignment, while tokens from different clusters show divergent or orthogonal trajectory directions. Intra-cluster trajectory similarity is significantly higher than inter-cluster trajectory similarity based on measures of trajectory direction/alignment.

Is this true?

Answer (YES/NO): YES